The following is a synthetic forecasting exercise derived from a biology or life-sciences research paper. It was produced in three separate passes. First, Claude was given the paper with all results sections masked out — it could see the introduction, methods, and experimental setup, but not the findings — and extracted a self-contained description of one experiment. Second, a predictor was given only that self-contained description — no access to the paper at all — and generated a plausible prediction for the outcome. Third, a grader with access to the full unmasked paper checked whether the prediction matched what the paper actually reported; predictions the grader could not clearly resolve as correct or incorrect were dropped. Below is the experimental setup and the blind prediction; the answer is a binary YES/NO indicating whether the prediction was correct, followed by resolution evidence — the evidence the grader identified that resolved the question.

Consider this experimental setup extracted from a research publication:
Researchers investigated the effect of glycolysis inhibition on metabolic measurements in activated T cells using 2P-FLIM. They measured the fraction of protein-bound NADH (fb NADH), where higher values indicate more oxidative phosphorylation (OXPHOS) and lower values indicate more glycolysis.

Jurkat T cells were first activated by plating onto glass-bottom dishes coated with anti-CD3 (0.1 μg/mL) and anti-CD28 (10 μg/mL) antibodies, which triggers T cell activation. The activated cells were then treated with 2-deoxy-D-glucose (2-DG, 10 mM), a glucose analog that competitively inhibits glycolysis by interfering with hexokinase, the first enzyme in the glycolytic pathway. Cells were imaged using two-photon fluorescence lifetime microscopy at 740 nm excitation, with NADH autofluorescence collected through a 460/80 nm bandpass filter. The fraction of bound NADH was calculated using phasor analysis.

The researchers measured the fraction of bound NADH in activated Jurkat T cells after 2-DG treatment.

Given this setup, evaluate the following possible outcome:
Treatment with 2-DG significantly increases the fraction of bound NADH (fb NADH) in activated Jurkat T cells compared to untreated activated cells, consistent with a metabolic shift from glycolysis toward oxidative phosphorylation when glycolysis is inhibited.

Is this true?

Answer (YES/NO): YES